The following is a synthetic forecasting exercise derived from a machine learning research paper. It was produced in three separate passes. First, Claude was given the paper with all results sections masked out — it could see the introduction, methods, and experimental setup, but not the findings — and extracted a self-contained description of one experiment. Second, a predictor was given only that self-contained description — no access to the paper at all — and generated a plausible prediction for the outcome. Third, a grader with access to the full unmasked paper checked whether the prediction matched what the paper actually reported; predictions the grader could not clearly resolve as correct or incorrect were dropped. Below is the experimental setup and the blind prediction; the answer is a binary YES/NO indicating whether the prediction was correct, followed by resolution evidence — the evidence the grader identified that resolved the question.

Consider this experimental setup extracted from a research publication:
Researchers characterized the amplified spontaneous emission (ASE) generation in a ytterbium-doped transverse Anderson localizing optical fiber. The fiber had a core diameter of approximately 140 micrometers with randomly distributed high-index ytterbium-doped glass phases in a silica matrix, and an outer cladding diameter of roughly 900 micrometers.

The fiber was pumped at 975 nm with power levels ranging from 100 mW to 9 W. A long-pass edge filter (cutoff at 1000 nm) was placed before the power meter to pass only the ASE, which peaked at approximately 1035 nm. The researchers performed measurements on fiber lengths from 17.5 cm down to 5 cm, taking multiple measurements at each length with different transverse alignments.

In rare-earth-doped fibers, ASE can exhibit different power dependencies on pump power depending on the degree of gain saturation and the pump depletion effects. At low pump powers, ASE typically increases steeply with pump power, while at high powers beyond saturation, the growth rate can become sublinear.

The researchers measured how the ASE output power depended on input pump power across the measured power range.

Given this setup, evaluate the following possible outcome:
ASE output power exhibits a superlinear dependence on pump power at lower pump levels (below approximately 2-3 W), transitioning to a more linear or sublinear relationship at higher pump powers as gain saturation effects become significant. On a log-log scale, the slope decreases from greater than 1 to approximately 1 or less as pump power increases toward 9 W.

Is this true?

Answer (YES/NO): NO